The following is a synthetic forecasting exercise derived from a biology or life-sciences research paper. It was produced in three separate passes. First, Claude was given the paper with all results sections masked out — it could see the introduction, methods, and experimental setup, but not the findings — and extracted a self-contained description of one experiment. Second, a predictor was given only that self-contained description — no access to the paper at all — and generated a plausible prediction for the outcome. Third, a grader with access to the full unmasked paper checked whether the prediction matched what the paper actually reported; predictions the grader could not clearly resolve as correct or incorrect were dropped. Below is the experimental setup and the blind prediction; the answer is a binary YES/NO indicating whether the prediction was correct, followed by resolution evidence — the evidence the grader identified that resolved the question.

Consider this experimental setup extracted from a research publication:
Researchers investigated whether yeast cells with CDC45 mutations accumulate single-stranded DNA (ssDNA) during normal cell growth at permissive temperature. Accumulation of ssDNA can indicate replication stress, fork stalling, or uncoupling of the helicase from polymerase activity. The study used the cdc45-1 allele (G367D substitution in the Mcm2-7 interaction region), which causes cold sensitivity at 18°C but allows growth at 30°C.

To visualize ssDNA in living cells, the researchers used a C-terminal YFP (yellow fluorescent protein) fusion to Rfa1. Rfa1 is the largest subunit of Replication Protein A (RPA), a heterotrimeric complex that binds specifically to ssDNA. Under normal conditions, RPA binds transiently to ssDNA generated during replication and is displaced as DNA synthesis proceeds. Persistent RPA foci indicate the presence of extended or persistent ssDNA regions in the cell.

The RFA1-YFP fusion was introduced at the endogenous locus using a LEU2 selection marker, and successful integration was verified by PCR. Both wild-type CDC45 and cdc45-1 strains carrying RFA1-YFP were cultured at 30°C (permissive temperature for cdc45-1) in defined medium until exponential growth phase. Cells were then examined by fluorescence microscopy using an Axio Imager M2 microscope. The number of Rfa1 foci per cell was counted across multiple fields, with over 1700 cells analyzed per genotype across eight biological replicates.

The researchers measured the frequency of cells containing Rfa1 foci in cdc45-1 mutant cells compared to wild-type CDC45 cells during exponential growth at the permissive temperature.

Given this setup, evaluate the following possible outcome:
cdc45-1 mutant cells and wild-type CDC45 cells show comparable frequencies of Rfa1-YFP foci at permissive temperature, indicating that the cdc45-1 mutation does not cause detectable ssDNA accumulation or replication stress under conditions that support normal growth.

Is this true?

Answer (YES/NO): NO